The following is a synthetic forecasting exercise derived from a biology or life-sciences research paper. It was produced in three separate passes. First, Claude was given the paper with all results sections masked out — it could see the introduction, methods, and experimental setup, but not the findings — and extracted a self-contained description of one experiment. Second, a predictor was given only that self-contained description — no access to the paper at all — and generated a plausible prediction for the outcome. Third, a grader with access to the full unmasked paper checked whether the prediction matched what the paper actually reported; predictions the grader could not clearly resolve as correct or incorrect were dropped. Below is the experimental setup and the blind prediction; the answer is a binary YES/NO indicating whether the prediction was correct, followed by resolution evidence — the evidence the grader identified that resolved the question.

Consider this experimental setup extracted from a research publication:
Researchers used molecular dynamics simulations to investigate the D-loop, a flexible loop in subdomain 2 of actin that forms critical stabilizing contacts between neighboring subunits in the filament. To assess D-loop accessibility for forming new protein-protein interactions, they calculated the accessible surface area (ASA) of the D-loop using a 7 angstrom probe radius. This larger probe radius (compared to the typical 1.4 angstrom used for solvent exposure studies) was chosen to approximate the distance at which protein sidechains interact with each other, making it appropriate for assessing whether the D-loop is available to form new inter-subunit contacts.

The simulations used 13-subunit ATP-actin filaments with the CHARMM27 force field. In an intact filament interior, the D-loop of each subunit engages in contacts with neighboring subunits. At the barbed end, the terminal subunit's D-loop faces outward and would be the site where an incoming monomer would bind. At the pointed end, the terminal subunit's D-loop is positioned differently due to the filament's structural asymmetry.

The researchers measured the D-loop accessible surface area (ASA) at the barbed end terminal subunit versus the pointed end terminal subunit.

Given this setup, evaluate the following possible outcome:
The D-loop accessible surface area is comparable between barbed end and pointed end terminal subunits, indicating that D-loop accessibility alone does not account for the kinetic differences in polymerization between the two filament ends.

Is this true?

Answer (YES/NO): NO